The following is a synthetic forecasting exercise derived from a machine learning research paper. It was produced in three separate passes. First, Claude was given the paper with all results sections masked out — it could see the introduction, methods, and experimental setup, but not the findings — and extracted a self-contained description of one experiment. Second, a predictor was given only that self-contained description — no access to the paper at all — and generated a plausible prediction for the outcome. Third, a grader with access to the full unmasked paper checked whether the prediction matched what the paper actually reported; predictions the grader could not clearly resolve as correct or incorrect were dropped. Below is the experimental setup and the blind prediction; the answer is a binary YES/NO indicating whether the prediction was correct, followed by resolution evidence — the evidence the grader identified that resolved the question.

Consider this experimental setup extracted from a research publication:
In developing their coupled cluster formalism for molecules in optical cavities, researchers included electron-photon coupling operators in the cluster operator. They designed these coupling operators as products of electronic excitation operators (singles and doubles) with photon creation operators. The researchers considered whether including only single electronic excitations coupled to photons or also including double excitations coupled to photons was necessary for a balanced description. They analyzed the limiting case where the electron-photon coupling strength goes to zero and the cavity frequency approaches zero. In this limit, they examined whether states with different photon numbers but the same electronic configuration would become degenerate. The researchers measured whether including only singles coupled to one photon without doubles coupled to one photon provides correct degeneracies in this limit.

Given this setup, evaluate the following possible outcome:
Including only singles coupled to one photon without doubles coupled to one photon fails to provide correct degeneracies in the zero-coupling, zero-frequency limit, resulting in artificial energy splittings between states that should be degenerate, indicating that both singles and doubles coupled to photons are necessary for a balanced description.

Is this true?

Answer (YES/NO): YES